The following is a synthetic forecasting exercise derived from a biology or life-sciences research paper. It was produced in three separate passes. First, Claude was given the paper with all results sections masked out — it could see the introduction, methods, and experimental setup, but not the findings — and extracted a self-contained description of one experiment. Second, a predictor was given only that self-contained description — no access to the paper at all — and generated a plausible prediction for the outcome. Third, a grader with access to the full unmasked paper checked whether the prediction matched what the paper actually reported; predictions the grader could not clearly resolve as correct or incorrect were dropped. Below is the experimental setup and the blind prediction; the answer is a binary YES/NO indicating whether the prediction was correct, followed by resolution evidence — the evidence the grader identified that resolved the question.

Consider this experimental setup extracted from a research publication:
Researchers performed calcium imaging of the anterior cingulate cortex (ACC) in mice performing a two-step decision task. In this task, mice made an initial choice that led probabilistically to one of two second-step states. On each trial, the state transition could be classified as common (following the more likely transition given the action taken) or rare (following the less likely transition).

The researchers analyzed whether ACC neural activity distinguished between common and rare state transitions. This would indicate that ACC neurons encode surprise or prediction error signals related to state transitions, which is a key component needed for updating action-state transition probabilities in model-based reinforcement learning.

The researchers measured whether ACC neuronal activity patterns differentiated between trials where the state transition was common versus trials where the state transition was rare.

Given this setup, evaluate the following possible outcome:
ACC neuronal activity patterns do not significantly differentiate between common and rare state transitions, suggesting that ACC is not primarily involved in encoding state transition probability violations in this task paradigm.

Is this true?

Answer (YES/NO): NO